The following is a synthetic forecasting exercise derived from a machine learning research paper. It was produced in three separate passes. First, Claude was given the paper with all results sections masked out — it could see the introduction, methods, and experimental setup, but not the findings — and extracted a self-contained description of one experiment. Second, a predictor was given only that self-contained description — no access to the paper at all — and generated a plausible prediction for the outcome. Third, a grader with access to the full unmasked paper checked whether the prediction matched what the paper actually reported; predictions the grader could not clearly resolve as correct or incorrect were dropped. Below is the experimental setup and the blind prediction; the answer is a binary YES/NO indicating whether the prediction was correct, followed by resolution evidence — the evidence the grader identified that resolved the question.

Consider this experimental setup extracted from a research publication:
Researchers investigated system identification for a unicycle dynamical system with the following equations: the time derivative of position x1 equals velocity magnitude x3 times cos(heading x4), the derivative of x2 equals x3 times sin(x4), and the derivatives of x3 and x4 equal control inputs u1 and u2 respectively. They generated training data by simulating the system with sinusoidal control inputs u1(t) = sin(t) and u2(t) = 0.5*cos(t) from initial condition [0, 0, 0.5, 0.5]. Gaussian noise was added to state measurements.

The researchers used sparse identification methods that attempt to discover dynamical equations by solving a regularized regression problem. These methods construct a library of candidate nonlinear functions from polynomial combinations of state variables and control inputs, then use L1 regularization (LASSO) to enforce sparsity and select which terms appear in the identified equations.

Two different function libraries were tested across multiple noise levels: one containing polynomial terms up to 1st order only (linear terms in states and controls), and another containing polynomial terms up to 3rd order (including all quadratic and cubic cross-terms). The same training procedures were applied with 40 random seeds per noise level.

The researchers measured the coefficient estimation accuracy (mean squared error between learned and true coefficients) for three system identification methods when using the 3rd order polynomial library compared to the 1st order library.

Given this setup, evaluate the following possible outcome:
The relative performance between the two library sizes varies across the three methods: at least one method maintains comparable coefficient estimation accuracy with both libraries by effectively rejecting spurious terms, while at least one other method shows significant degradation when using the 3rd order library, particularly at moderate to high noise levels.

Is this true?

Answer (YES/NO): NO